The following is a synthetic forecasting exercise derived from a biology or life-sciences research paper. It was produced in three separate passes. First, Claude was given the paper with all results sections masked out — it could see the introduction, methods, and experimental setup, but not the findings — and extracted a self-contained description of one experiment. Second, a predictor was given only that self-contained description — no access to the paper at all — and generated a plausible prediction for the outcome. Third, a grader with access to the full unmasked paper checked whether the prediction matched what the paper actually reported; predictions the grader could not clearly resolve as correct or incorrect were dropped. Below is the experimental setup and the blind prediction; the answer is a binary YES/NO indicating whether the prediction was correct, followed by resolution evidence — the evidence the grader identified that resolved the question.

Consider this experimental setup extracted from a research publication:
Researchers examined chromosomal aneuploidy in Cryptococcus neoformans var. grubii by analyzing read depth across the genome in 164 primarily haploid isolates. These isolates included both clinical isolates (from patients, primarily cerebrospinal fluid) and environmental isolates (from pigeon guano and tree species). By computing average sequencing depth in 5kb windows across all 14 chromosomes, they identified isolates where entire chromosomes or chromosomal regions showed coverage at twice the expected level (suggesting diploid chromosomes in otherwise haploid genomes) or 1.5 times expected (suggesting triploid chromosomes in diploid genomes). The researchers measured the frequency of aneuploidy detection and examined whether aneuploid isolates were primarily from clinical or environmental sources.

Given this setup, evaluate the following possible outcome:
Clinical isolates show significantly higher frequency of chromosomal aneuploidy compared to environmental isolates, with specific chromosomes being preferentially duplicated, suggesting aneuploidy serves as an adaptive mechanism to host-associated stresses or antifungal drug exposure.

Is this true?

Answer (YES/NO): YES